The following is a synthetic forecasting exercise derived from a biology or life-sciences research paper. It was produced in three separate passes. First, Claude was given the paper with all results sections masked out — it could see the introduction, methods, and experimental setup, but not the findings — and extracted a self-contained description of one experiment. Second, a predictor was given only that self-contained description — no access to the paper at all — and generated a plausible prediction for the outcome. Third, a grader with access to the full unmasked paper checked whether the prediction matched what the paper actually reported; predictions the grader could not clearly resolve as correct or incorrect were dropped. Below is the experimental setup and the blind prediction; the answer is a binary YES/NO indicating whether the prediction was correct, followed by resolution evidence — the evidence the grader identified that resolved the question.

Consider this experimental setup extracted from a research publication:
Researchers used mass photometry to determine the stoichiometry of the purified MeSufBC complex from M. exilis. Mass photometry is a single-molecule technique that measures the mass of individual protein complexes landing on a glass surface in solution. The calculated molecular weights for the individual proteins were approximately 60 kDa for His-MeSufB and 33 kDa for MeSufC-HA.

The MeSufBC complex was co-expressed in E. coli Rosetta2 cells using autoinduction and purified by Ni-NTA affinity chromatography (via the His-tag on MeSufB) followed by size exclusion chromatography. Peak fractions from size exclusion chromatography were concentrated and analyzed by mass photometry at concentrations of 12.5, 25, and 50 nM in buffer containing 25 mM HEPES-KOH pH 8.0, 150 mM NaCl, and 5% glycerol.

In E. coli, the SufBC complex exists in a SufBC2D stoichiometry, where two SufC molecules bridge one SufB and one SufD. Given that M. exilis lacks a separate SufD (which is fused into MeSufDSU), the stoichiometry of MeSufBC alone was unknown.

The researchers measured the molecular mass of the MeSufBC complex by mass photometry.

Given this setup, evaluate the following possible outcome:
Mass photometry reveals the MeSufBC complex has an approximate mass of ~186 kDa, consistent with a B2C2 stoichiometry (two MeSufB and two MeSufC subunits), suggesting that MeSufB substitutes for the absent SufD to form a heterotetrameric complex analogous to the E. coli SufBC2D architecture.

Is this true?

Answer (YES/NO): NO